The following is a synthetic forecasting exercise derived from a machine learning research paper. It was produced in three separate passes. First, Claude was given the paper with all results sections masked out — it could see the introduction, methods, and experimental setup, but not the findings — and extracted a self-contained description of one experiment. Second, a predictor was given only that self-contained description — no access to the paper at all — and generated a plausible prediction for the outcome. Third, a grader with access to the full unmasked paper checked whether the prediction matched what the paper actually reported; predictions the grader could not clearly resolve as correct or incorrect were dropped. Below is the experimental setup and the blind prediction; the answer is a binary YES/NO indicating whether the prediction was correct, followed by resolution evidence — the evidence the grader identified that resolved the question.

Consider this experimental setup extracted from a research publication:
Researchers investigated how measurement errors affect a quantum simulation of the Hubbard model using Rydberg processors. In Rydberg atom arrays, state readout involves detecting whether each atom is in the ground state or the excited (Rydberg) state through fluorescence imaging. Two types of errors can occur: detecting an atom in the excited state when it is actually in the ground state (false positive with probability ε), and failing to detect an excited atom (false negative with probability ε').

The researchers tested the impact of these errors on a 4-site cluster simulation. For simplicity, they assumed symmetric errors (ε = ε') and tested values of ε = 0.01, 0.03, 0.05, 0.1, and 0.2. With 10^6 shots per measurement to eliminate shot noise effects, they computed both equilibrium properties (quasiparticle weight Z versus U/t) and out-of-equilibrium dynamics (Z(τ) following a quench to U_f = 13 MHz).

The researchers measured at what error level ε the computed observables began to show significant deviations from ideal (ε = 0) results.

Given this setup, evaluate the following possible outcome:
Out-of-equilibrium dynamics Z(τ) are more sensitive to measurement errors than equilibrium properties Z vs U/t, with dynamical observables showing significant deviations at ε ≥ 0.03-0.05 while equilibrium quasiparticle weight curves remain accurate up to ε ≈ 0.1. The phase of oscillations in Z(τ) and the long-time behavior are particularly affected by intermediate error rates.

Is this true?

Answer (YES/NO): NO